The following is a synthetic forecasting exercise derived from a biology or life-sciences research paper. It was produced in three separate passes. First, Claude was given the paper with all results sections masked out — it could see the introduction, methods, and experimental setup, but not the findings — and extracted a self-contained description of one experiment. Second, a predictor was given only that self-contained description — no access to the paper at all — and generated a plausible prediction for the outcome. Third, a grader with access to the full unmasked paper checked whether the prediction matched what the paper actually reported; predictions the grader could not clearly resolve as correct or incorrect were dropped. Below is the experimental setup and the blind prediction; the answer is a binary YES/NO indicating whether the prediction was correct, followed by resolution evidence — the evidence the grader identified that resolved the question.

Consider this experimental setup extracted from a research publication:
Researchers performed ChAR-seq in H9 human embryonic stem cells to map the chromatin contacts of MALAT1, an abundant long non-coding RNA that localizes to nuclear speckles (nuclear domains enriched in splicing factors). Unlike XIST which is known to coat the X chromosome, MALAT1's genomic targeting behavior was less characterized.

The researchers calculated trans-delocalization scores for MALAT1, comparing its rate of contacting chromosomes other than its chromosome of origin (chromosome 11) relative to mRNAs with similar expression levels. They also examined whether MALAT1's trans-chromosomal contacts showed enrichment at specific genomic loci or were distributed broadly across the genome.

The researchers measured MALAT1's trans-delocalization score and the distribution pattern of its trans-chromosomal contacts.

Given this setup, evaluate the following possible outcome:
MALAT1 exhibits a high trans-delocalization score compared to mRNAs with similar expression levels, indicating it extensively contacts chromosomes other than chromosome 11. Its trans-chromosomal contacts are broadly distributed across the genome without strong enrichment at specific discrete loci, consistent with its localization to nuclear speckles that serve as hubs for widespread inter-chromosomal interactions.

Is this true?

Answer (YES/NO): NO